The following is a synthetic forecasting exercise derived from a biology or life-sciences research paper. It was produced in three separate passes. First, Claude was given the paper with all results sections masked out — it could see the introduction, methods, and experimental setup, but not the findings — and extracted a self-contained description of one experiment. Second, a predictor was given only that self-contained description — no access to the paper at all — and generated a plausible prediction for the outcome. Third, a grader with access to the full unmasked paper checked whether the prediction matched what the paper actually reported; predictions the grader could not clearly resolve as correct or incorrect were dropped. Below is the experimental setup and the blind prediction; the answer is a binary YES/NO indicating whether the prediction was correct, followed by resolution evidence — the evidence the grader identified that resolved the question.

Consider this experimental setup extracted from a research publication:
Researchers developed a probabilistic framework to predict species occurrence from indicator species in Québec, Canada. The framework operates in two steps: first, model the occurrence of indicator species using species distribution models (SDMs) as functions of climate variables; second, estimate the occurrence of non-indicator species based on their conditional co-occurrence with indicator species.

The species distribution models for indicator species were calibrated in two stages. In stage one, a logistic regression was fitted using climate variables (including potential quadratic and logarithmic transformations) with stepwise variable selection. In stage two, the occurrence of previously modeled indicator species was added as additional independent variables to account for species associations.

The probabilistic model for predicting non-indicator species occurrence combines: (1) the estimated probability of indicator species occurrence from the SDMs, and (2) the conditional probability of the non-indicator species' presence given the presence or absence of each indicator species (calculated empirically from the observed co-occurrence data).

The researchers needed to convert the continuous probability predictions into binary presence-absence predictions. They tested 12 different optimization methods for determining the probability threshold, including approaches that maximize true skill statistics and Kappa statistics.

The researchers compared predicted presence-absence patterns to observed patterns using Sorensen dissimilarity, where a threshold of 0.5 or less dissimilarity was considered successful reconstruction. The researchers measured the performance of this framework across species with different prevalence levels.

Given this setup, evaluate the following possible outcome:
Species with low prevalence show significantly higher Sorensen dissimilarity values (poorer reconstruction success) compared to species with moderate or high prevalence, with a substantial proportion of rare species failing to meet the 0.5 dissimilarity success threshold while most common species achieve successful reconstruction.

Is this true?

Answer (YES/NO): YES